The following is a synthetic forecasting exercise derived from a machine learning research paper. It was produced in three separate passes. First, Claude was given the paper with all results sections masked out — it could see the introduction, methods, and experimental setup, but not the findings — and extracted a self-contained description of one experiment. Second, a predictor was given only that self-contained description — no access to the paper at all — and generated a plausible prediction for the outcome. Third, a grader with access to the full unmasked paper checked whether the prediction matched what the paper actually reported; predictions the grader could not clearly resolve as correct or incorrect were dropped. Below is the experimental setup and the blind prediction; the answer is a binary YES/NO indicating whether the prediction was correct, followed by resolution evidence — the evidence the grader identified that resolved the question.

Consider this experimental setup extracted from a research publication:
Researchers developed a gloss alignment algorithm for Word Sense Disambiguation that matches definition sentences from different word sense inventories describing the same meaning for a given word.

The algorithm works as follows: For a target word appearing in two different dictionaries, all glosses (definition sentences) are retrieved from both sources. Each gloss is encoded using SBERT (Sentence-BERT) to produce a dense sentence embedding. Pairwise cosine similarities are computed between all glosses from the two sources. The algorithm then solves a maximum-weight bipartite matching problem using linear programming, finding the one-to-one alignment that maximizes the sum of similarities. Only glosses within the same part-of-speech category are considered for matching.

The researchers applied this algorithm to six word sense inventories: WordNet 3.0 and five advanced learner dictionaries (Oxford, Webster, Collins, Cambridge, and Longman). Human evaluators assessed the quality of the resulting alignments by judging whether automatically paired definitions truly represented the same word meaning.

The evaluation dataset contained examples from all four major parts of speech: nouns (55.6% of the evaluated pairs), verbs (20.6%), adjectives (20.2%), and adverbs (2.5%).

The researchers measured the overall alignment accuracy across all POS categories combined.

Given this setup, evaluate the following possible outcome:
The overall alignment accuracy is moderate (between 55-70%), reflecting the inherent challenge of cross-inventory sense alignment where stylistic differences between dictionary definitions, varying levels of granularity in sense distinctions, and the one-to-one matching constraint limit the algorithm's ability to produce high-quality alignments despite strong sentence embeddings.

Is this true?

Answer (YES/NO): NO